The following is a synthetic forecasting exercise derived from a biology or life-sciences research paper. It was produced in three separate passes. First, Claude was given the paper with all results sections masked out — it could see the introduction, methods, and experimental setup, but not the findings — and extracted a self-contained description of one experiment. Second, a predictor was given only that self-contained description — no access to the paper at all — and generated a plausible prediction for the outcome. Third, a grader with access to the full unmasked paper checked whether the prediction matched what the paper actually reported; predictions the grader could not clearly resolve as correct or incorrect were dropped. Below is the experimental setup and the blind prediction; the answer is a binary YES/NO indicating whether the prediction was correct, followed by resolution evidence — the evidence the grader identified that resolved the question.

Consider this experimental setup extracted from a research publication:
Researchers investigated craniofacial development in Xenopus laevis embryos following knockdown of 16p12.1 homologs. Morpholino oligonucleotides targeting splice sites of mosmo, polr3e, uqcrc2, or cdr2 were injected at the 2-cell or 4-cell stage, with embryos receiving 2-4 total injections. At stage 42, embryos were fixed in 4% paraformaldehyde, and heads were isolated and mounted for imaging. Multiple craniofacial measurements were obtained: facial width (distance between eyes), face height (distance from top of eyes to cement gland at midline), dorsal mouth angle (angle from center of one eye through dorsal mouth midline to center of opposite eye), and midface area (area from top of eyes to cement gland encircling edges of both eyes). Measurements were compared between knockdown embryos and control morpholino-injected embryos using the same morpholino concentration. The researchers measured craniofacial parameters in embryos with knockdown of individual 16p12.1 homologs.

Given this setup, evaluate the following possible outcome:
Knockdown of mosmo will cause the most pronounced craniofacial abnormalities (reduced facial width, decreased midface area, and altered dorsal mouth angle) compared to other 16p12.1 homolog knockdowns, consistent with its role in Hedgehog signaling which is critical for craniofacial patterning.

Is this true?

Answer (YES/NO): NO